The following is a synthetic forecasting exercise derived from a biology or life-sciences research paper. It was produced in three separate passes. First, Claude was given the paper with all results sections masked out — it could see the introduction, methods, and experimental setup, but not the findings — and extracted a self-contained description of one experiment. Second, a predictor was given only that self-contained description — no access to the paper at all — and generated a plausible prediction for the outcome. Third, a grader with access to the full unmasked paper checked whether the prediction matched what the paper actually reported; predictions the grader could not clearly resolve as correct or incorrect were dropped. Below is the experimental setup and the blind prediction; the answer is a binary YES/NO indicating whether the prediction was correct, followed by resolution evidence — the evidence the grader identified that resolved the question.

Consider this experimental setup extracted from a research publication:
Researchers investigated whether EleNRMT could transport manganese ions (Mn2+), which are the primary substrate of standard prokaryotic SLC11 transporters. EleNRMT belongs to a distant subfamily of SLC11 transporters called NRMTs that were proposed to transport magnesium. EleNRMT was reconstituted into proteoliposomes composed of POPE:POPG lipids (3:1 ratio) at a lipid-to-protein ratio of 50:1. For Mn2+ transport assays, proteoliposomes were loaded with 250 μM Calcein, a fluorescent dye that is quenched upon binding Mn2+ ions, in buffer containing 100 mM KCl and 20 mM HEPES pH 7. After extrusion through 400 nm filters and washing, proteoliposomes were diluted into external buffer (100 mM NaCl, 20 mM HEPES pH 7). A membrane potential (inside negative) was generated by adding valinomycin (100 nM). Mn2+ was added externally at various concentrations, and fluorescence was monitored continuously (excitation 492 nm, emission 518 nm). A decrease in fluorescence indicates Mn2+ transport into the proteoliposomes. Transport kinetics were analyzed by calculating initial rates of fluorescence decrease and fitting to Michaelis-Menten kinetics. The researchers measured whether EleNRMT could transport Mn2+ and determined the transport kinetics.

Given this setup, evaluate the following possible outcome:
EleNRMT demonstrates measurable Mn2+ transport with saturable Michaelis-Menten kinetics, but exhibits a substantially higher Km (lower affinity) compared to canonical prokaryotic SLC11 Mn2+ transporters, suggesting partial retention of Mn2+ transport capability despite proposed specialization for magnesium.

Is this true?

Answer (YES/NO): YES